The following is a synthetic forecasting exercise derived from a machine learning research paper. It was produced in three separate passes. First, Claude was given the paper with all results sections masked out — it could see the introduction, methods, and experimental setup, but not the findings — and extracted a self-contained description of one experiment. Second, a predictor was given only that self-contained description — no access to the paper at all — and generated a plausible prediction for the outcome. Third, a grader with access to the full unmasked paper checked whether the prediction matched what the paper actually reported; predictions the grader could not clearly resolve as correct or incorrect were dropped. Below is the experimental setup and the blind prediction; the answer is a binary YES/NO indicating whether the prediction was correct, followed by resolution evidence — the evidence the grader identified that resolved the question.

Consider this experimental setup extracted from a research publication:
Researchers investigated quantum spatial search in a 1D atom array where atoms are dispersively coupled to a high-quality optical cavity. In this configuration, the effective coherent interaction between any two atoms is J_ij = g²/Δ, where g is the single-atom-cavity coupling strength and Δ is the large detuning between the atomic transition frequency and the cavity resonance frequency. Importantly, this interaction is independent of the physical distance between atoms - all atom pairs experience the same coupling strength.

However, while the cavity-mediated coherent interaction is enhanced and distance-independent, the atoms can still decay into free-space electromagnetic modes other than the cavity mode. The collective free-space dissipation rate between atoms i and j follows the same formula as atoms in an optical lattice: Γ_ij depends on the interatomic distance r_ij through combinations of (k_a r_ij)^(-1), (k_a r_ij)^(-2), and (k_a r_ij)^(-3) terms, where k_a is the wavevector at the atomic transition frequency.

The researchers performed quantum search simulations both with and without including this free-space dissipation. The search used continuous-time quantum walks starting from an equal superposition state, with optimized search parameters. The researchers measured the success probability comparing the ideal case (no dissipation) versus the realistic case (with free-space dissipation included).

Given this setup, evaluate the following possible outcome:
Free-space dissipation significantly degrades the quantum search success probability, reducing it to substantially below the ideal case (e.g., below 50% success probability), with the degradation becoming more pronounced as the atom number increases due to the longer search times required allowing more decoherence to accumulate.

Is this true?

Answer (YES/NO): NO